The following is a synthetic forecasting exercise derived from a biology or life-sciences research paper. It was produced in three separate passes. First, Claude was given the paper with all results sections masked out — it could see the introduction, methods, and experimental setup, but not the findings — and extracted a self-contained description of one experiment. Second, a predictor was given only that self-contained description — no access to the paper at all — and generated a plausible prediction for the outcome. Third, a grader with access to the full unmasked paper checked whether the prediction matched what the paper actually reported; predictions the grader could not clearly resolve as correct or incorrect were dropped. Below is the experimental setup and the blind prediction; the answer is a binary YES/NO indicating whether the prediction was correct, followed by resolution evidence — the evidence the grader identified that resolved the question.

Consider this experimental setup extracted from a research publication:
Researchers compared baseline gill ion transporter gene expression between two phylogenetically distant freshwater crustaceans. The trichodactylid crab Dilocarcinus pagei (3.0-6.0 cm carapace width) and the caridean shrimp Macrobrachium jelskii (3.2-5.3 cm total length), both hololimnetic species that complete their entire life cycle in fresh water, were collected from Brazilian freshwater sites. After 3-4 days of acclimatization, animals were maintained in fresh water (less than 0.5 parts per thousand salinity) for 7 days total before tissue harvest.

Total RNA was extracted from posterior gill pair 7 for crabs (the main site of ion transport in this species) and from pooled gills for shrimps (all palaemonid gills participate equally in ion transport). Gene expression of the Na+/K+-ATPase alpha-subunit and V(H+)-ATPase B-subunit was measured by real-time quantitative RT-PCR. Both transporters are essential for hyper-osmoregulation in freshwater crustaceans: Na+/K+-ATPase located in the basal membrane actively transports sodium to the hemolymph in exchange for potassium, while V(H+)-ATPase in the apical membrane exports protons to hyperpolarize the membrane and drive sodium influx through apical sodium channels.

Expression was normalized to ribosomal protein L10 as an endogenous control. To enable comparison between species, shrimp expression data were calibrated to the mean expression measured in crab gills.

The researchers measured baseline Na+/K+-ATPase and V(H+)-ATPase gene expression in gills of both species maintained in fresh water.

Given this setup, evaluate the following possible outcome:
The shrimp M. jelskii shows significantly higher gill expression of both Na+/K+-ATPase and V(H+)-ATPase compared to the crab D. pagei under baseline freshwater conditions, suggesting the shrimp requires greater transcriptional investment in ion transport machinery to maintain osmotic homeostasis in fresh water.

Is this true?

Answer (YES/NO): NO